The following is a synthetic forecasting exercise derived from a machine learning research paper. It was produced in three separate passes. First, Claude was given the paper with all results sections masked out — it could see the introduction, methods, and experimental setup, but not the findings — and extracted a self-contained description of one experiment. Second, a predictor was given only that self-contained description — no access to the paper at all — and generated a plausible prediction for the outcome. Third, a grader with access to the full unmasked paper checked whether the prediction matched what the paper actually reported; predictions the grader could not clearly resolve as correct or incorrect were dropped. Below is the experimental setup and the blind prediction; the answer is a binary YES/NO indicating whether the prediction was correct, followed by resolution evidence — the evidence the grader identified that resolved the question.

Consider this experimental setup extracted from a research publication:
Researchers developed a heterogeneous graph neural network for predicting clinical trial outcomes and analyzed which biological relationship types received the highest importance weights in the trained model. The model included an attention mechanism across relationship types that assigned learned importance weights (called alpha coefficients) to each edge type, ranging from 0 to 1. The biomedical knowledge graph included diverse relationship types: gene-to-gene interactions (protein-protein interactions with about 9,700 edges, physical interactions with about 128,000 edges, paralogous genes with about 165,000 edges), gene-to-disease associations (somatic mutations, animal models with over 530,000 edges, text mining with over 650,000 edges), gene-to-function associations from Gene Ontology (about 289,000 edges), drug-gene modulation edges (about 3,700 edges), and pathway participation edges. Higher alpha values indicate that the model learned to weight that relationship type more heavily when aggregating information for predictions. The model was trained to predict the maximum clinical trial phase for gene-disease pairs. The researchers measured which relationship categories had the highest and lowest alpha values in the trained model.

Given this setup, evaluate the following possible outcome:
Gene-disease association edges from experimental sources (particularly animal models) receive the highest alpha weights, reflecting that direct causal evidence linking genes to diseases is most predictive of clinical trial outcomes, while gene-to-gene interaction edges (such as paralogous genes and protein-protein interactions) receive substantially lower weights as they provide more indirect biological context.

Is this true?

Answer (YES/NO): NO